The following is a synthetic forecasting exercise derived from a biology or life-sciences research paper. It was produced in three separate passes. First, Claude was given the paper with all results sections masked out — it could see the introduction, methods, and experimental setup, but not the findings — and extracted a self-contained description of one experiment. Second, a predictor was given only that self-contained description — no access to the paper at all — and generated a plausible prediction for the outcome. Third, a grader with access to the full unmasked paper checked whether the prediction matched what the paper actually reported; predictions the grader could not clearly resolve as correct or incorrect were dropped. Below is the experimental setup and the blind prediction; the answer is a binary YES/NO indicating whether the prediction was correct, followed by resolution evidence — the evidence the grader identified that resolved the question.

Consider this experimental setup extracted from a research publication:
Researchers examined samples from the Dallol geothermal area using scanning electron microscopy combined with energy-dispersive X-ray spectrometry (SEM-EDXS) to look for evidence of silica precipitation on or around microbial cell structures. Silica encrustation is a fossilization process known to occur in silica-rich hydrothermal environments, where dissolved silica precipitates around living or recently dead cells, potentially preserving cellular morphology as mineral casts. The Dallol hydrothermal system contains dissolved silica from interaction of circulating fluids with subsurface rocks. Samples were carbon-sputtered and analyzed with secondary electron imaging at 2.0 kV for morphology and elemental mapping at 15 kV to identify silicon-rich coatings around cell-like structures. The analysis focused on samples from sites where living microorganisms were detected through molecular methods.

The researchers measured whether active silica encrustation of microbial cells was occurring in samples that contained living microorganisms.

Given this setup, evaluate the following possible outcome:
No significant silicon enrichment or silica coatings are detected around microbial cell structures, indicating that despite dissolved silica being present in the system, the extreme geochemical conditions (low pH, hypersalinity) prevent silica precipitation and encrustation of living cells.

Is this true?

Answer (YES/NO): NO